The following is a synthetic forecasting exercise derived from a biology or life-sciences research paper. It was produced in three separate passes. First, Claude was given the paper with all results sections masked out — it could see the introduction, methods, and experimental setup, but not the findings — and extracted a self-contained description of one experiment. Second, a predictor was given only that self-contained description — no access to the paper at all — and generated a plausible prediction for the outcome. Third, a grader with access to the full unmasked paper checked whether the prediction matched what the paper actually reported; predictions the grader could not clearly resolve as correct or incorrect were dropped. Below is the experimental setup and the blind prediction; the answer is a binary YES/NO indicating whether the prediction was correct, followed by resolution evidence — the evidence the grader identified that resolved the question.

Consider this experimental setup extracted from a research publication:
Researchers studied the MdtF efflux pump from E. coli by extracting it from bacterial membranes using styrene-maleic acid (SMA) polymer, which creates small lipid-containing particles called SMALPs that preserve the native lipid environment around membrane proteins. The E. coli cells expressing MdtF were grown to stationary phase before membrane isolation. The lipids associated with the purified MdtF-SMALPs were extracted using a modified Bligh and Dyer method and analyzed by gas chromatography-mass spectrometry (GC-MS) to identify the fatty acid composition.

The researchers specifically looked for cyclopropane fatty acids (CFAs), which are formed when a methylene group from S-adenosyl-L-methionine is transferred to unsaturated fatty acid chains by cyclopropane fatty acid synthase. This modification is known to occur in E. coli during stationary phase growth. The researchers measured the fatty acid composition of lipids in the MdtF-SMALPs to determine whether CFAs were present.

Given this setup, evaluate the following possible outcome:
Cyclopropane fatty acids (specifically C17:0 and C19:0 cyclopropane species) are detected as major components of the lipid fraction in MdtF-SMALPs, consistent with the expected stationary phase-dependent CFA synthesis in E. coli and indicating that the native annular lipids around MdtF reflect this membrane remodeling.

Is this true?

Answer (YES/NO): YES